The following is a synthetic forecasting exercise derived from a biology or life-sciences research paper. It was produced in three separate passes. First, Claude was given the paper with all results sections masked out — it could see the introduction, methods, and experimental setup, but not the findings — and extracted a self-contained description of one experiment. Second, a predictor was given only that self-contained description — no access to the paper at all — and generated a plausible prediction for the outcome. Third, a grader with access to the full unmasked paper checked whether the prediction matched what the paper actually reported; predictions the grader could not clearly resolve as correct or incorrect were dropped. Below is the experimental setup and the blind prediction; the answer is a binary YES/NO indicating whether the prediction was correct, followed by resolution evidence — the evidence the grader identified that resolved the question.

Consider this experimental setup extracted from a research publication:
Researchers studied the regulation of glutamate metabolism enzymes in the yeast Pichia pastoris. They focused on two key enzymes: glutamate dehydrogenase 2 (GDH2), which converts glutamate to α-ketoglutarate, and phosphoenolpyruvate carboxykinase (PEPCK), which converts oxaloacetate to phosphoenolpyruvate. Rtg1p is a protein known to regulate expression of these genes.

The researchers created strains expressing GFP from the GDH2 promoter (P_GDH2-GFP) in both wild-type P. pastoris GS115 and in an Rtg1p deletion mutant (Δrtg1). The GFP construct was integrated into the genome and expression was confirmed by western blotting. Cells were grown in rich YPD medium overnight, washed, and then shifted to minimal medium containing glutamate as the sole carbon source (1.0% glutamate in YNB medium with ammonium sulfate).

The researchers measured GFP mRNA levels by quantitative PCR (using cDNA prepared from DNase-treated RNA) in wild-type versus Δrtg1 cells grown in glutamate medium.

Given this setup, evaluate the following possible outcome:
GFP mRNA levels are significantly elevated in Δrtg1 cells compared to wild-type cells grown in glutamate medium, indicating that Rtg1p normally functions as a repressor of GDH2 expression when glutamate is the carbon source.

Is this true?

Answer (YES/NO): NO